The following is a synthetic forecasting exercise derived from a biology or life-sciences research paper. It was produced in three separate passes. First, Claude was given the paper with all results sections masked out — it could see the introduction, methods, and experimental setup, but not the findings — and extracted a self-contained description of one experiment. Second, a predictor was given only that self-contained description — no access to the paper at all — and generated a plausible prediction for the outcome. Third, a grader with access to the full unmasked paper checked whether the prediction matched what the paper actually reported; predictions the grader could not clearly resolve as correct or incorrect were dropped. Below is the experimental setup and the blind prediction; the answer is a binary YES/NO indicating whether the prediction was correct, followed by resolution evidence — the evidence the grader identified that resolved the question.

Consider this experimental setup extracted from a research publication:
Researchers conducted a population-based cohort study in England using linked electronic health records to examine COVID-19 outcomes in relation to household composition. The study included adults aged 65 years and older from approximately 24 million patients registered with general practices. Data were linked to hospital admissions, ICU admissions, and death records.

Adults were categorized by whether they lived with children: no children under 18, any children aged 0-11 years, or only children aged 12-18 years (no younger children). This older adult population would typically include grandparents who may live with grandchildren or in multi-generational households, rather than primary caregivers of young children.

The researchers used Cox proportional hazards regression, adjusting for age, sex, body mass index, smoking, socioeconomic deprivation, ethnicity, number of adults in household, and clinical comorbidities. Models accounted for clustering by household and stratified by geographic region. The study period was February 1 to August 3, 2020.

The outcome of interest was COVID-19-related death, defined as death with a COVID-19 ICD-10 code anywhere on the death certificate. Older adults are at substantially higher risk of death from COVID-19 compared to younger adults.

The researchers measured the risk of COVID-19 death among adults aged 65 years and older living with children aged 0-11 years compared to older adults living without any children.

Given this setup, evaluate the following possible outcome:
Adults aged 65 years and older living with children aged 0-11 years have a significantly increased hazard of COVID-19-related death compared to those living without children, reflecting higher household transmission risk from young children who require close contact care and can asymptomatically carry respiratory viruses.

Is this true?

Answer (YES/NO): NO